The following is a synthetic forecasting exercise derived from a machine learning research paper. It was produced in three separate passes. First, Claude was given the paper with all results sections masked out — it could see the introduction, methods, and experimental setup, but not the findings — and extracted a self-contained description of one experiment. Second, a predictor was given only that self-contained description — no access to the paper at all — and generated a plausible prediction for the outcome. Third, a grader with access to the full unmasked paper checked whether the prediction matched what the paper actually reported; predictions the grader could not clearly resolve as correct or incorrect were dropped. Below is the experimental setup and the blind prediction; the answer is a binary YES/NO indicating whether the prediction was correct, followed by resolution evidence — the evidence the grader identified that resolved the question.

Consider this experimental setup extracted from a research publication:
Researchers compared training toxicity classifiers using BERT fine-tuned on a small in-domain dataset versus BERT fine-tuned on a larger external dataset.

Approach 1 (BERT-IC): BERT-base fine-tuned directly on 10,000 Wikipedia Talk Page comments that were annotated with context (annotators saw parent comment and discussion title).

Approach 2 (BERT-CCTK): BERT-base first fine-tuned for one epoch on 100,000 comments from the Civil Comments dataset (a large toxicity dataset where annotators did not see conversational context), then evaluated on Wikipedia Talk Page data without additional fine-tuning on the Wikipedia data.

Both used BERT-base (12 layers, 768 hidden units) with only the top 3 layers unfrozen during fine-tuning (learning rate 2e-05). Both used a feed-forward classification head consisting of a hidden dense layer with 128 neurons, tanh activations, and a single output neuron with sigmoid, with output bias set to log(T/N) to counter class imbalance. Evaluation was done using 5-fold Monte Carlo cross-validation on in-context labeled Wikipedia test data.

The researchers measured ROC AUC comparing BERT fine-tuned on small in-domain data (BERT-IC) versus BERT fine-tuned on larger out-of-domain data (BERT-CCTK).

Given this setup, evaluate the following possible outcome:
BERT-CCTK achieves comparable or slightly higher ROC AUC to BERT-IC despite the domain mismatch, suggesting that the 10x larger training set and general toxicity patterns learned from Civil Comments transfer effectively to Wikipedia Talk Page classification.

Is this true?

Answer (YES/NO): NO